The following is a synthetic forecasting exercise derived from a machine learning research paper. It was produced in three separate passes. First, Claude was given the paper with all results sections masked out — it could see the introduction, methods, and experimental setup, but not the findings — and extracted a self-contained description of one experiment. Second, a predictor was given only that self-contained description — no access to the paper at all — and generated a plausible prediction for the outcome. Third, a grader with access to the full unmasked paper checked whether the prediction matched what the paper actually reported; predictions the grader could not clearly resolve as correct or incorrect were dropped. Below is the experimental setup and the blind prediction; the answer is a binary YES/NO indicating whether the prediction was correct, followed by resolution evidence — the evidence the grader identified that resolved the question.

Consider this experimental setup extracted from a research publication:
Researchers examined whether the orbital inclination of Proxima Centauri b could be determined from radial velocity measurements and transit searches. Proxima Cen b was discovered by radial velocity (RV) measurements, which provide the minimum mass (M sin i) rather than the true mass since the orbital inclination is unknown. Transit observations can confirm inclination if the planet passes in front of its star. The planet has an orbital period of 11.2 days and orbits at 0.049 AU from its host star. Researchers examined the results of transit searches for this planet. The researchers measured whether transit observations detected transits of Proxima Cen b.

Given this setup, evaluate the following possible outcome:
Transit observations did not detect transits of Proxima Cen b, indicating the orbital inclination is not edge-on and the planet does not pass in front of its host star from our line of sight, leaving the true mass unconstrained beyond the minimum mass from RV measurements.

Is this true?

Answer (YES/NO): YES